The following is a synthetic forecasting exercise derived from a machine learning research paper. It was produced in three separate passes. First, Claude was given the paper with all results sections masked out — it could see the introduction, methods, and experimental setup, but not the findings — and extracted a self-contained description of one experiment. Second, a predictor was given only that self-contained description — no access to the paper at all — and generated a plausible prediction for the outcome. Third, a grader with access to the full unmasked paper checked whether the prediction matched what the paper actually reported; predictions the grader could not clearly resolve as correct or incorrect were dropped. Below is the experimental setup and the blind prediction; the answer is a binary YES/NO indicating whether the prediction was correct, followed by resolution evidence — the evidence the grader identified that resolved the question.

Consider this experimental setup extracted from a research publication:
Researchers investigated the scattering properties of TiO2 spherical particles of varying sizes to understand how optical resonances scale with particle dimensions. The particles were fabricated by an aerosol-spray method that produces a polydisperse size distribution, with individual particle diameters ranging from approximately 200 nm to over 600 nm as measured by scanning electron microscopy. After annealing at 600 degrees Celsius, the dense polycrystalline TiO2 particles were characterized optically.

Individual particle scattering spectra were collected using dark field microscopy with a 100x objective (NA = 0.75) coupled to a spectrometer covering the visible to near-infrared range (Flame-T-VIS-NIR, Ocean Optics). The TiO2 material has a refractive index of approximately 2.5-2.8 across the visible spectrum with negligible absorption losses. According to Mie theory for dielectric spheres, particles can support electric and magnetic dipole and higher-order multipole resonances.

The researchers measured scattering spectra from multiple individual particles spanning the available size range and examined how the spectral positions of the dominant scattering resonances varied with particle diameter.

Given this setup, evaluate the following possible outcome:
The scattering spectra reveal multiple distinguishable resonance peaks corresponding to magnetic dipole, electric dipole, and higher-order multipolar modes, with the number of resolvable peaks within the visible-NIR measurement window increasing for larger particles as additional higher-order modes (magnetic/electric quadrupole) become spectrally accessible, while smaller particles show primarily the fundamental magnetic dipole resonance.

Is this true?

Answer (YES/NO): NO